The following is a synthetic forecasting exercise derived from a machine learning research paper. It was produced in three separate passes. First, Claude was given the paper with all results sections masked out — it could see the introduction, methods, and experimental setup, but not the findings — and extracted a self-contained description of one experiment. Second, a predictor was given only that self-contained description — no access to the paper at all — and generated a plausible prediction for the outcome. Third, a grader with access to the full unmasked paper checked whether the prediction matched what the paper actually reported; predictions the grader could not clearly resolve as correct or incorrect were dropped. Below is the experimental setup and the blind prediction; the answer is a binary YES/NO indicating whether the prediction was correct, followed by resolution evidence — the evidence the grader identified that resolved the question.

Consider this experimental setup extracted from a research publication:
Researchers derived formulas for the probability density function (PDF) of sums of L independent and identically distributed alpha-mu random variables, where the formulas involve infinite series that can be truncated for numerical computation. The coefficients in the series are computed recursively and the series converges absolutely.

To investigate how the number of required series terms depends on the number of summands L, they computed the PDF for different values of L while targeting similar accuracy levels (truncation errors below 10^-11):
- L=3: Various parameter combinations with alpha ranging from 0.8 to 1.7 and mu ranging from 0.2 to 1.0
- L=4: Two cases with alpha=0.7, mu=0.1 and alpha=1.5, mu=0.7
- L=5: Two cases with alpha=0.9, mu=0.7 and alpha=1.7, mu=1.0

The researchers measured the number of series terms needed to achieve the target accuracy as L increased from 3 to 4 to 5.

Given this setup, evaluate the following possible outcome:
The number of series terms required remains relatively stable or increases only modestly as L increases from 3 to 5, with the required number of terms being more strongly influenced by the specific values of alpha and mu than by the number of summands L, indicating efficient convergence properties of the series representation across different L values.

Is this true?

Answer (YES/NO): NO